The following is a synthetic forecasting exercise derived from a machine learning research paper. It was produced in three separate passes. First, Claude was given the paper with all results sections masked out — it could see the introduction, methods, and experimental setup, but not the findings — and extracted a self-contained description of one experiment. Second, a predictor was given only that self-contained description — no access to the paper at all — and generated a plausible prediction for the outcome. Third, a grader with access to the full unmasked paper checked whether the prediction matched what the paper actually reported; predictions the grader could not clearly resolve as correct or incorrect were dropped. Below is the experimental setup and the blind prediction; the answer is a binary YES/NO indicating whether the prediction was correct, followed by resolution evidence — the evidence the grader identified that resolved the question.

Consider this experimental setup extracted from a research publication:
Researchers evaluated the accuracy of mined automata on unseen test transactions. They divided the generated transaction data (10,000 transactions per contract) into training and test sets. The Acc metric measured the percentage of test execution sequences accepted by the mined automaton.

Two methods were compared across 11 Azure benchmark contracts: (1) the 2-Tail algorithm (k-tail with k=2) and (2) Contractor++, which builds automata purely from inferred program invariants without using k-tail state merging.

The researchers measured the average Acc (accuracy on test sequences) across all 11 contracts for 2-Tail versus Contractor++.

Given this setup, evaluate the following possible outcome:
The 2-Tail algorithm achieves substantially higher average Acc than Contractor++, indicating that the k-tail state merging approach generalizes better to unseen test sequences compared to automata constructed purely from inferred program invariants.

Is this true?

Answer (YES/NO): NO